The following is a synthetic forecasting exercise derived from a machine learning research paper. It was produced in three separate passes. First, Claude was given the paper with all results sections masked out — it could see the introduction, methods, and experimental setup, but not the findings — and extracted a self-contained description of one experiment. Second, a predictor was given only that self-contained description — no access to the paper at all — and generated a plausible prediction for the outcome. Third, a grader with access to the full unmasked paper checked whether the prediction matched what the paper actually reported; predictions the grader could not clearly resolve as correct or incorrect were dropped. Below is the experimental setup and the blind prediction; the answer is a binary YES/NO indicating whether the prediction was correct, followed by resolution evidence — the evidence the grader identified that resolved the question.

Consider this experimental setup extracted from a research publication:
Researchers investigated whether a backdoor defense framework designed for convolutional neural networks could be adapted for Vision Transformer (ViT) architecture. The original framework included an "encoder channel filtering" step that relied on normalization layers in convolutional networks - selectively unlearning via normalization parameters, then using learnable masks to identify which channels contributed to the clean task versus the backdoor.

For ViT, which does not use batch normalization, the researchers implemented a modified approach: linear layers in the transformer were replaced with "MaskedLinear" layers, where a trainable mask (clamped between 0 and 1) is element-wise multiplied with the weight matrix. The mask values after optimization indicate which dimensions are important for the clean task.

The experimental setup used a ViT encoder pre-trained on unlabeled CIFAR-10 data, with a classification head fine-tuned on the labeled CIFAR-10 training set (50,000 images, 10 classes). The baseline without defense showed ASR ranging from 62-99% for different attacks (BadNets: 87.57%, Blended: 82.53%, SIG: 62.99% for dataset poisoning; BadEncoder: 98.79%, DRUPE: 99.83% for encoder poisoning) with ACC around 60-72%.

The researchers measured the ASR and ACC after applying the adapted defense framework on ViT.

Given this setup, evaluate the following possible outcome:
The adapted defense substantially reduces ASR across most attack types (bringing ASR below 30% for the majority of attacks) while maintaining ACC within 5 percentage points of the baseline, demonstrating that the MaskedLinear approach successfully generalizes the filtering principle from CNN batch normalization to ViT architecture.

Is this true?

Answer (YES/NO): YES